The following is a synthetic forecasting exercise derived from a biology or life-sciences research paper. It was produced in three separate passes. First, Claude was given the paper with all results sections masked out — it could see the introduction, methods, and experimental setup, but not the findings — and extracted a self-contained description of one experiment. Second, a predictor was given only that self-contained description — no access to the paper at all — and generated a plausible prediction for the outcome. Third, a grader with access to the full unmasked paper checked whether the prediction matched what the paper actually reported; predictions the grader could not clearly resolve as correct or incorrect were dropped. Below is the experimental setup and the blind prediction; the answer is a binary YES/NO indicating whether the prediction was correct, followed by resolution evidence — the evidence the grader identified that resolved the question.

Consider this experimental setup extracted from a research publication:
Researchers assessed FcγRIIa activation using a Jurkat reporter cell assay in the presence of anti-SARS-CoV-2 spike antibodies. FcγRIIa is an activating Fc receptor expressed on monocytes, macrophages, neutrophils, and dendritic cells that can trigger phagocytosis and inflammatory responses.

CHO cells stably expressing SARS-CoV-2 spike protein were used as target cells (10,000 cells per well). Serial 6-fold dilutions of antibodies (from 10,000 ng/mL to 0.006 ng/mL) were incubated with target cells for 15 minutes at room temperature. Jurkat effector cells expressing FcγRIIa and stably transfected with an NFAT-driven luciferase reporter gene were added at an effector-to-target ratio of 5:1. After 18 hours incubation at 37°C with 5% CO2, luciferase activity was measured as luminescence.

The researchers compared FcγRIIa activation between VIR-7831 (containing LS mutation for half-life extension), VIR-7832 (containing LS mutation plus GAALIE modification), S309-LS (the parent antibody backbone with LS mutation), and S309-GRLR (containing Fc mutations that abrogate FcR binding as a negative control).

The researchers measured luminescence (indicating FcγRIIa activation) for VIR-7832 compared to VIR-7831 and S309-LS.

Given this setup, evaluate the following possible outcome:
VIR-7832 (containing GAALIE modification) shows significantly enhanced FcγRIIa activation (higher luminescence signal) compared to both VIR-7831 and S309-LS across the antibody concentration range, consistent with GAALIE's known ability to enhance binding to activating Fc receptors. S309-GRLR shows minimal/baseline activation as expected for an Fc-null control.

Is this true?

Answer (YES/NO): YES